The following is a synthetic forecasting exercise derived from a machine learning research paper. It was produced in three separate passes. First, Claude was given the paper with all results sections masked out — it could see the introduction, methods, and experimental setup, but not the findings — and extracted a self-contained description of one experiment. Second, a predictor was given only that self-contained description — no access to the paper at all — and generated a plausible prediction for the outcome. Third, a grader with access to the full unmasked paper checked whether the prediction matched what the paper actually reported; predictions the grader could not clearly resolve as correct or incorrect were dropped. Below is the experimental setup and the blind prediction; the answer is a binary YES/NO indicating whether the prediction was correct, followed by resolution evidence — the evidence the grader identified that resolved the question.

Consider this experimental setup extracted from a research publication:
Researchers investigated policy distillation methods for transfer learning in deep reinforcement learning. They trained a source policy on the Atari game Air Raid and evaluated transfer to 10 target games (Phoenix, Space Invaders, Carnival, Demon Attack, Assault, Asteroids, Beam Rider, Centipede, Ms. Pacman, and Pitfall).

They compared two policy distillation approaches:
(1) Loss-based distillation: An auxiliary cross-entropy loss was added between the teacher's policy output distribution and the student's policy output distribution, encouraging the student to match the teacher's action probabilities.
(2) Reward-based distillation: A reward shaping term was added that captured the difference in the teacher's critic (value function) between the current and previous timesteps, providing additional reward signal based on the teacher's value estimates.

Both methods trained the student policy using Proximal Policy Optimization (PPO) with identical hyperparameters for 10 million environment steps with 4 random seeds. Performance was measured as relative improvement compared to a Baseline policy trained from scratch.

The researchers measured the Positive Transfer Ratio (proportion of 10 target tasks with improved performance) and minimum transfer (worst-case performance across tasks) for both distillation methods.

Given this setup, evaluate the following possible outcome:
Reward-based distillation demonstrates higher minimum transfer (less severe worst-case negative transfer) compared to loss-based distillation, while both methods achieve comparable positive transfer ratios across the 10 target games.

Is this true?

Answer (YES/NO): NO